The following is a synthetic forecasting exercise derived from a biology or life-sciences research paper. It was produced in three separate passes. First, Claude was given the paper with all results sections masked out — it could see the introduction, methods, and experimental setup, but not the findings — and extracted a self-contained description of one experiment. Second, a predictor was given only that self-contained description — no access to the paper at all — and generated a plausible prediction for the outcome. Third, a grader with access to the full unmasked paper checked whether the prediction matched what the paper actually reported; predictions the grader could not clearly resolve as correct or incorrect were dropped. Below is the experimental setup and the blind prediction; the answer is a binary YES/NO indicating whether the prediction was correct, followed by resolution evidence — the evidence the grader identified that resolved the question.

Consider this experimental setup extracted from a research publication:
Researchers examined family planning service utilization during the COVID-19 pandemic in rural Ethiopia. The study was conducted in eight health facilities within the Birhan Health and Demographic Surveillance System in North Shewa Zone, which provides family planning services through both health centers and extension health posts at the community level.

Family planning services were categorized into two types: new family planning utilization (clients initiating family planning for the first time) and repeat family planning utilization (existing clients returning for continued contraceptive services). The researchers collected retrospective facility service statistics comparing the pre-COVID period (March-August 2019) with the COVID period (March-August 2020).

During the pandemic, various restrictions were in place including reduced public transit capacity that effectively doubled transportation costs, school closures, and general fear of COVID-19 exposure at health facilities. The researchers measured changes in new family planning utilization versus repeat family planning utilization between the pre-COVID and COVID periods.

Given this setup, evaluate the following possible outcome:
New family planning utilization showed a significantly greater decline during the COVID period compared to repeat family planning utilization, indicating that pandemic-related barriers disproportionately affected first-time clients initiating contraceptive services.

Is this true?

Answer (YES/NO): YES